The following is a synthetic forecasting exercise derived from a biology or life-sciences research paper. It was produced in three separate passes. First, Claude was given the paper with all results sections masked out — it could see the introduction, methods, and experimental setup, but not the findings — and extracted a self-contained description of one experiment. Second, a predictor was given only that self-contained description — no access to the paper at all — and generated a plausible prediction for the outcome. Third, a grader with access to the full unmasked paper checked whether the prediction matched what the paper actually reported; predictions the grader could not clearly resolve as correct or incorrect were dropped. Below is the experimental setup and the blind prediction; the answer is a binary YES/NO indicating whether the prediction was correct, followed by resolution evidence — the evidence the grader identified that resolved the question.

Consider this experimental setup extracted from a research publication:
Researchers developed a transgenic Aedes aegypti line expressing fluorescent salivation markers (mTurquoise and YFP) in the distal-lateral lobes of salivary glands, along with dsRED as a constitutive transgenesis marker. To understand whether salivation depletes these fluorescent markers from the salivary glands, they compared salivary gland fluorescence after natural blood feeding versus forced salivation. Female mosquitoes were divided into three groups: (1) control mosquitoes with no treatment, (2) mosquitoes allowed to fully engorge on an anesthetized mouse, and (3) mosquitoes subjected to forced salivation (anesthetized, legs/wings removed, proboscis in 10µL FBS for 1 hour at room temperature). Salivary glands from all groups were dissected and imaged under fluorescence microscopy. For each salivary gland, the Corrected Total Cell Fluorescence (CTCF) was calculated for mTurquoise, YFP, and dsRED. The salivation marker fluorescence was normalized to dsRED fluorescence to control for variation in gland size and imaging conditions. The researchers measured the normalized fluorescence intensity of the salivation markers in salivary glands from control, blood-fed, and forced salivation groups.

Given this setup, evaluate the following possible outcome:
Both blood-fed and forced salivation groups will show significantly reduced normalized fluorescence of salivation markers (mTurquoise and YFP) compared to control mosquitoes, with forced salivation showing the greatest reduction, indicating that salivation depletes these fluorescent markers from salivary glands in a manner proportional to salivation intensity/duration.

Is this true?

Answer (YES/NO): NO